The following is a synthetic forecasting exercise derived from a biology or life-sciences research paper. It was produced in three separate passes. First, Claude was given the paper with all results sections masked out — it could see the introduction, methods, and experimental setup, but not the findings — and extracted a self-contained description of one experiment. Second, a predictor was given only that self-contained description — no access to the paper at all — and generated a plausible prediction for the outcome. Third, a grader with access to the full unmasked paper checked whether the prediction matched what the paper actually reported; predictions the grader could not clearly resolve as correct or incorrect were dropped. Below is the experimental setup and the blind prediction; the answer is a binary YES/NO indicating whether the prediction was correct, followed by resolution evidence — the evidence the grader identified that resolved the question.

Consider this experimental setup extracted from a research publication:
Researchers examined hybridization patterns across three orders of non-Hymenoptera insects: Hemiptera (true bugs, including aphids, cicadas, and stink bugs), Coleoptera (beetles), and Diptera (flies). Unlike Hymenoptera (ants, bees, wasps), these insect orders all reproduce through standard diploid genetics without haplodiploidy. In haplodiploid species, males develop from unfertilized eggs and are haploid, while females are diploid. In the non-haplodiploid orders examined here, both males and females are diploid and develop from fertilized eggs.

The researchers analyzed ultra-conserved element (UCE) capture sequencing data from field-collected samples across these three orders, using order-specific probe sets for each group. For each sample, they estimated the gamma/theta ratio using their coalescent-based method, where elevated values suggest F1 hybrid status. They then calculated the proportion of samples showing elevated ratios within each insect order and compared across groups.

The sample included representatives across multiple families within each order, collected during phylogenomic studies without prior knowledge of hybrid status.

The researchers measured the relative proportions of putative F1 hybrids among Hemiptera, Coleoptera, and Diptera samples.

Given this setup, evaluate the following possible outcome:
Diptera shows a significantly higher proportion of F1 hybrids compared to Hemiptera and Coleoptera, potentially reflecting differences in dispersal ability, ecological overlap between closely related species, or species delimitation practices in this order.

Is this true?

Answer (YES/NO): NO